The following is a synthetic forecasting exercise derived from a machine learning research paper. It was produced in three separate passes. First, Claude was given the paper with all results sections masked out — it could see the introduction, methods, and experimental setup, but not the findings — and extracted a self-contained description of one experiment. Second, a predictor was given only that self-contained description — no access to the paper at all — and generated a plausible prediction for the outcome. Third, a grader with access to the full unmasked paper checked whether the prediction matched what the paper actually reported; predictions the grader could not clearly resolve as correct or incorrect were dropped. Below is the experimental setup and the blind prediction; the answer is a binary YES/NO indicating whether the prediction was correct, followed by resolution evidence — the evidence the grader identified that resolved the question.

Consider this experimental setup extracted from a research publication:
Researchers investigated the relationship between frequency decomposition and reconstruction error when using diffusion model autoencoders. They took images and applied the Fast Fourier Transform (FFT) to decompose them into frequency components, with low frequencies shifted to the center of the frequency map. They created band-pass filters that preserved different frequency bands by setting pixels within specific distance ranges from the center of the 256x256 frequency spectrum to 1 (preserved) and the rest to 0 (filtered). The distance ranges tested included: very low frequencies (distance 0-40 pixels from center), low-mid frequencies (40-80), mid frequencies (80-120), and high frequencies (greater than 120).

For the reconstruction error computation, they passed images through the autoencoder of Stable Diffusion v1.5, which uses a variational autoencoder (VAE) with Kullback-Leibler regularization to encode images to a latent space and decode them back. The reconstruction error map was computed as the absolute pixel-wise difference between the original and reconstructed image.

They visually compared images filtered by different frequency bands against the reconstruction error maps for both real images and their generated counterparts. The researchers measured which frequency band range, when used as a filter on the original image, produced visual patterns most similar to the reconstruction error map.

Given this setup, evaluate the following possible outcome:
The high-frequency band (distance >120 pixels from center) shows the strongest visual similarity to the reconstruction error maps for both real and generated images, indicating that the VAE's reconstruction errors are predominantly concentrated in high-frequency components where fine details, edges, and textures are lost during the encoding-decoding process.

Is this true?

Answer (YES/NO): NO